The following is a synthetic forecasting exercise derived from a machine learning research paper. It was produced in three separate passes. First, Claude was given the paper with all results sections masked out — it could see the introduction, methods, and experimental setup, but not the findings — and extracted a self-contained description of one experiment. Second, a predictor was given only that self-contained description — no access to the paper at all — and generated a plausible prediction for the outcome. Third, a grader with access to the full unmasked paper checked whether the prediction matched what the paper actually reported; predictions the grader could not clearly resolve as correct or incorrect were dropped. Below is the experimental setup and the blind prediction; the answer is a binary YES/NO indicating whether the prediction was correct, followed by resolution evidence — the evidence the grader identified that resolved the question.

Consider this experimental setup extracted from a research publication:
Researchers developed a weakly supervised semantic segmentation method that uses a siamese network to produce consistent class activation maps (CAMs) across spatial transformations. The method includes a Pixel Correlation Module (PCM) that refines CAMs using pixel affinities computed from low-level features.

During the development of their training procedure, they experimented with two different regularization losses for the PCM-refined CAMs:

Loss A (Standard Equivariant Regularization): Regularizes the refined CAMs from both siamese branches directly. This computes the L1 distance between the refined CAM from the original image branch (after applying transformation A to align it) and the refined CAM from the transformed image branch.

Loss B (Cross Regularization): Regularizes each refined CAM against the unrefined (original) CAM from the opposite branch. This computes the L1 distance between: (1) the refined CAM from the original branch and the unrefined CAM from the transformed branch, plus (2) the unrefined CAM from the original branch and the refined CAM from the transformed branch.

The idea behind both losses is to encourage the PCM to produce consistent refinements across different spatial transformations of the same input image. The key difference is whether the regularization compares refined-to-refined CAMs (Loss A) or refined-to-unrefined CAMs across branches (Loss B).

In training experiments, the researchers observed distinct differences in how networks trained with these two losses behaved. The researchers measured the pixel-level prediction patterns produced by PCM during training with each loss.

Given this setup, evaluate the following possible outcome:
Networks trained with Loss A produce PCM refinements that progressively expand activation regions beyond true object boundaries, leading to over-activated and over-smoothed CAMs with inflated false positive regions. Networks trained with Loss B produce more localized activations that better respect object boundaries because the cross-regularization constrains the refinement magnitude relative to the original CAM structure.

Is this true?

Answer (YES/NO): NO